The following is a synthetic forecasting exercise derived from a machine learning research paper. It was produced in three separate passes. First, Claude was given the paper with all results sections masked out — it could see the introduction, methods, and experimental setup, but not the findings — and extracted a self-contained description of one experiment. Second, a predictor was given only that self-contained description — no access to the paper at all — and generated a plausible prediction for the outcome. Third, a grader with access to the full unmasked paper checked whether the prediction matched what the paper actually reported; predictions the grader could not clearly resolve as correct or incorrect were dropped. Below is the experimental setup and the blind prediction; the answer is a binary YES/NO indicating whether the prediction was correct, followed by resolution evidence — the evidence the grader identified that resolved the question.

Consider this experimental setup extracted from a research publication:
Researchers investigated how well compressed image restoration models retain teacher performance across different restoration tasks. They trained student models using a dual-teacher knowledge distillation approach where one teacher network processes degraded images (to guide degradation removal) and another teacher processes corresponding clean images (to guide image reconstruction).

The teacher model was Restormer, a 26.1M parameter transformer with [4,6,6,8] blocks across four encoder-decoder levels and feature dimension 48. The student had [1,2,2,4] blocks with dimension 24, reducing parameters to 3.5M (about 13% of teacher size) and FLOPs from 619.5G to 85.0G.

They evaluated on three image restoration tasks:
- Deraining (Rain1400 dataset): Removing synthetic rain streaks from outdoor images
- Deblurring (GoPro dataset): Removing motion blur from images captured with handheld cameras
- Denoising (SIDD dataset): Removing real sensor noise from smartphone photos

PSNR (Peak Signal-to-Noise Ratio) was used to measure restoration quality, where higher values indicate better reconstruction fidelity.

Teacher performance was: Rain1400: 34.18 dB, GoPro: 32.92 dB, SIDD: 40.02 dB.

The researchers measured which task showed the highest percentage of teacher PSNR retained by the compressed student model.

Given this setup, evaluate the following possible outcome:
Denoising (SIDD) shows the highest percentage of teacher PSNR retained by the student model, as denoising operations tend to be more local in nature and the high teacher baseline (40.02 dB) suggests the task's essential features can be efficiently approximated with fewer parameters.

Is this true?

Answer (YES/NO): YES